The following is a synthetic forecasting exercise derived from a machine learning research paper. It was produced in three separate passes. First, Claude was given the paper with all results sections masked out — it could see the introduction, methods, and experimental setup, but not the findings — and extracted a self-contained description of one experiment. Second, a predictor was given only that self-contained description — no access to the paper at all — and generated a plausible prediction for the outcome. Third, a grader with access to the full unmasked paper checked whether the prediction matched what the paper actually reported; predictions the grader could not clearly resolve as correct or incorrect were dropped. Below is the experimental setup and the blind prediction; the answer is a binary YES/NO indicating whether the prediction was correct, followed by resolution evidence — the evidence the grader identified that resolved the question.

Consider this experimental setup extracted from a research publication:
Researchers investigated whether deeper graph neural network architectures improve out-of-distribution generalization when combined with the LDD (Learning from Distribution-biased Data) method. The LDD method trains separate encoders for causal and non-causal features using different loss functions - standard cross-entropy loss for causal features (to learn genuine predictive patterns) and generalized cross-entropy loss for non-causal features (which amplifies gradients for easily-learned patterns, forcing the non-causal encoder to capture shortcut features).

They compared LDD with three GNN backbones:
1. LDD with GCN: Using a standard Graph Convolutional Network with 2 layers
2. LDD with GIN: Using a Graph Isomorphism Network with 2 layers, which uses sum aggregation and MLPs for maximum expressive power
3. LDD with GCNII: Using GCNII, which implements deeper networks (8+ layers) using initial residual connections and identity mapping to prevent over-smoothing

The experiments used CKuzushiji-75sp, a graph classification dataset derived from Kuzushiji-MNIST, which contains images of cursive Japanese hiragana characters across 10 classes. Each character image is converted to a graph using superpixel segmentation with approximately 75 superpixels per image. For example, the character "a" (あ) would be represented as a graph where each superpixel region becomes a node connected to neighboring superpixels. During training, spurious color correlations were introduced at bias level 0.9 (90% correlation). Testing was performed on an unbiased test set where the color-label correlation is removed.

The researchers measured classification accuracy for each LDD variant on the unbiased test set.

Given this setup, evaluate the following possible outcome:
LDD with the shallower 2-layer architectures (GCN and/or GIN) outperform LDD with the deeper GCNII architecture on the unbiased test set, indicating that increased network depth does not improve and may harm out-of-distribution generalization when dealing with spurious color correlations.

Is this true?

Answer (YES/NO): NO